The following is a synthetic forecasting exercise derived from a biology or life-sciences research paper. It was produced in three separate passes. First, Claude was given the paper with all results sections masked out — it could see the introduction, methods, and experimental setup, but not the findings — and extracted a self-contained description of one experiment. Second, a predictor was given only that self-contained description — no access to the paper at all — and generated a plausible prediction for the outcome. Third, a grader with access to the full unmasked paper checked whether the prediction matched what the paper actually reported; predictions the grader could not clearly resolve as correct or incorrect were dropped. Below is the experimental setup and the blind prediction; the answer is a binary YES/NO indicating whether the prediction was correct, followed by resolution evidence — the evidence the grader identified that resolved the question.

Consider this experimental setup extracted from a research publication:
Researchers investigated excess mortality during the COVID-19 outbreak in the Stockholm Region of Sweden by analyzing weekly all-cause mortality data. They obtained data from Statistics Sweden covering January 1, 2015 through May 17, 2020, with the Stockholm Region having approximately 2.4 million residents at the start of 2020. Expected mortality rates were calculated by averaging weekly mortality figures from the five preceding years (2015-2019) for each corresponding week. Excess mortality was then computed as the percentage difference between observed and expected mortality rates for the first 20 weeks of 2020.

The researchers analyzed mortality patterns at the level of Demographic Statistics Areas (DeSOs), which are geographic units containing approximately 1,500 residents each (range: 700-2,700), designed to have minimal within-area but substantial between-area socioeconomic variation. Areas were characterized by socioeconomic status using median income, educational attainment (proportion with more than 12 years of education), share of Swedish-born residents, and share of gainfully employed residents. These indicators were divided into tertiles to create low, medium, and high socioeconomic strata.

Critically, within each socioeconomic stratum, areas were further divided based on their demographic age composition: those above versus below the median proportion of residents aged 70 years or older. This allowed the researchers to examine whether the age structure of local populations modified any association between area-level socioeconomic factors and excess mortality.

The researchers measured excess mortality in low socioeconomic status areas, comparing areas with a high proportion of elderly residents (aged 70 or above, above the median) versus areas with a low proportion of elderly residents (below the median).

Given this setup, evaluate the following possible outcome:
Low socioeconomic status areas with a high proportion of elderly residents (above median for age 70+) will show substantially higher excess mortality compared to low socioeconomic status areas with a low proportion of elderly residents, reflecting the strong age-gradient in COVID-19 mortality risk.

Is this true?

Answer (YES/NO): NO